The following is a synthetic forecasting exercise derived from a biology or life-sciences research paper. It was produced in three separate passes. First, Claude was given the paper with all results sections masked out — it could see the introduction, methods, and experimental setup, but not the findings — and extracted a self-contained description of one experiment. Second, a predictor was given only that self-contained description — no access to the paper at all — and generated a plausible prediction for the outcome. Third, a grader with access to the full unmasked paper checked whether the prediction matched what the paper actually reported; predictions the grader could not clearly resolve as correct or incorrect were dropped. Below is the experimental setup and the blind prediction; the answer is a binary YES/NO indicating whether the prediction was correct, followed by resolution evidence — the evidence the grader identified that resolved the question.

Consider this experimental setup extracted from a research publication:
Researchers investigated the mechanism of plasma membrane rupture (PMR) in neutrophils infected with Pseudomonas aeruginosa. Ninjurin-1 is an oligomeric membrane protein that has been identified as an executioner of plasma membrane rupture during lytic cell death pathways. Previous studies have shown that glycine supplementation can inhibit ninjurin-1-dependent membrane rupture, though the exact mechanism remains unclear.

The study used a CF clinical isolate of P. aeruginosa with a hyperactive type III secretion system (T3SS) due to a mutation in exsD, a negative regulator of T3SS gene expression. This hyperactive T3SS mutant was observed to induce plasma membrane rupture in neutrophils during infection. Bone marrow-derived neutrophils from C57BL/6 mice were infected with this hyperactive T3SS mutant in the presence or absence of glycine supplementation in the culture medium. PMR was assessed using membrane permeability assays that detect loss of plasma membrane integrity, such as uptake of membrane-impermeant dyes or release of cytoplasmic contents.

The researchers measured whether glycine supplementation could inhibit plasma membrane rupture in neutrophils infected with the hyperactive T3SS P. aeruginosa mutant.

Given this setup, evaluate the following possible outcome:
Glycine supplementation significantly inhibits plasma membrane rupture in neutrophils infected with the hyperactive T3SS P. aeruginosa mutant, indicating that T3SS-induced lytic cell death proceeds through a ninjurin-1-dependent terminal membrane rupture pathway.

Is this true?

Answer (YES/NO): YES